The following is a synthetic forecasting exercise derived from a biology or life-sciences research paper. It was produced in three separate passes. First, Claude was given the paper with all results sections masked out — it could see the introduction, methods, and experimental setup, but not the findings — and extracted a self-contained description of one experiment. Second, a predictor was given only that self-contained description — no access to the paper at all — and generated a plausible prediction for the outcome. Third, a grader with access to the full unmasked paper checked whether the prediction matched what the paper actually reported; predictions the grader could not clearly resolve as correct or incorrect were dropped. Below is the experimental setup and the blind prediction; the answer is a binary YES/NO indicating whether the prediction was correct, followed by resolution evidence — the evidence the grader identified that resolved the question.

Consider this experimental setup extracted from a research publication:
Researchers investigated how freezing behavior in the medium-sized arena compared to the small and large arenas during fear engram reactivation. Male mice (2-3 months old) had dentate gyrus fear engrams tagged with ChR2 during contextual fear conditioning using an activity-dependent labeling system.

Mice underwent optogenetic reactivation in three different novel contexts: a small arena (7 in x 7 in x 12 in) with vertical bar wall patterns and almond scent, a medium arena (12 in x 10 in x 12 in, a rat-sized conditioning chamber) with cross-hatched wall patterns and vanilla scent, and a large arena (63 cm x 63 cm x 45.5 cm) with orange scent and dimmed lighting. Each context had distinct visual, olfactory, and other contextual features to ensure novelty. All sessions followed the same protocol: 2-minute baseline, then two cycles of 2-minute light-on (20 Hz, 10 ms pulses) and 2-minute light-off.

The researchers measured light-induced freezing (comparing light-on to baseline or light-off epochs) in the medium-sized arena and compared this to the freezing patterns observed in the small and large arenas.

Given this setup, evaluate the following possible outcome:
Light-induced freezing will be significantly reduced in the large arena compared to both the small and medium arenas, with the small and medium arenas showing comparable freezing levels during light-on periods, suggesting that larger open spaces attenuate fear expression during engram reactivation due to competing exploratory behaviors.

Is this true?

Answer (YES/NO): NO